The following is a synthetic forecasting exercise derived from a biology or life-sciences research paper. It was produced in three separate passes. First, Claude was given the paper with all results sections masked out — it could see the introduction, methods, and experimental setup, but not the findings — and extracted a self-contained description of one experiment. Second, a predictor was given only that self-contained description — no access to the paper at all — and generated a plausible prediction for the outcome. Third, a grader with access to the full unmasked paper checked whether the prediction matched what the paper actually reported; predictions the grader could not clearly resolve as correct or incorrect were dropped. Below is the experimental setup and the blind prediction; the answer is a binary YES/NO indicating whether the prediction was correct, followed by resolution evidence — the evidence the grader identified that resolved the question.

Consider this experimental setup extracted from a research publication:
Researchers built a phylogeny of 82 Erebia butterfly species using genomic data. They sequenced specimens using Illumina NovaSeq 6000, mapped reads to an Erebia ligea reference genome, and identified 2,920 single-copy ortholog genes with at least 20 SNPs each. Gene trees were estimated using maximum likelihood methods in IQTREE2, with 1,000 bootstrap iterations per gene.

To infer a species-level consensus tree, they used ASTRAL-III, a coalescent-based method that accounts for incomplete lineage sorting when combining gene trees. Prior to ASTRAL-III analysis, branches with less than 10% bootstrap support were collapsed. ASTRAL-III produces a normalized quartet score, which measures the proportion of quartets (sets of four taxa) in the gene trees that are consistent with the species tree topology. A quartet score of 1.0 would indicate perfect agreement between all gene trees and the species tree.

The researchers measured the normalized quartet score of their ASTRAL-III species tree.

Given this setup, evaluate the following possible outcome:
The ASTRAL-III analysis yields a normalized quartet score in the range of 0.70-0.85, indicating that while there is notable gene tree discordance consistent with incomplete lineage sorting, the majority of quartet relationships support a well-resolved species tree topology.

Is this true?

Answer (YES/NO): NO